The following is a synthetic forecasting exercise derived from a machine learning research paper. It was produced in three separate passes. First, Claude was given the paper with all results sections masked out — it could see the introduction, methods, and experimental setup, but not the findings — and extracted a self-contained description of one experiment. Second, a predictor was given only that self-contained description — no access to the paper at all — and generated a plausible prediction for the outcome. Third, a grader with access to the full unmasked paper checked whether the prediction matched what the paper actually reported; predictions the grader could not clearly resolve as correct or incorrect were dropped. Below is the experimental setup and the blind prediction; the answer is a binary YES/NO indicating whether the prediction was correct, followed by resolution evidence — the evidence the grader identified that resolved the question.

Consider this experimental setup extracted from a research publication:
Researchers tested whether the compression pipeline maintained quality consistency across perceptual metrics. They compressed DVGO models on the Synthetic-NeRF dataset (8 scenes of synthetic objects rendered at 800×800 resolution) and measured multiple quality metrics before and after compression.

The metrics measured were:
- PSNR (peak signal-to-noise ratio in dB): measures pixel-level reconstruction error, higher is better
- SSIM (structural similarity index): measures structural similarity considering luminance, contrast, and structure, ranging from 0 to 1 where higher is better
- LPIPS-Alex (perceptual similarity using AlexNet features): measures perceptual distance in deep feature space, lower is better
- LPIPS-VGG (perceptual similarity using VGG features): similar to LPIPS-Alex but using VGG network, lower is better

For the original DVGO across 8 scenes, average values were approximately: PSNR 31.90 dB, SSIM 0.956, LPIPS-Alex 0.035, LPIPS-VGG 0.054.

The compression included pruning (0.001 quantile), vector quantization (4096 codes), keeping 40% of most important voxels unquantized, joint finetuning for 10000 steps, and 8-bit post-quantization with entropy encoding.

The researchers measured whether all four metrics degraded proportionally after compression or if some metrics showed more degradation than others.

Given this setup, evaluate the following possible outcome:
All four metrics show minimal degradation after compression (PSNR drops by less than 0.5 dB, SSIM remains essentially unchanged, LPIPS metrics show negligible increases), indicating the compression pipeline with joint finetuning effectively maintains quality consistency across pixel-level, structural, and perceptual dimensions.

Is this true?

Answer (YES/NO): YES